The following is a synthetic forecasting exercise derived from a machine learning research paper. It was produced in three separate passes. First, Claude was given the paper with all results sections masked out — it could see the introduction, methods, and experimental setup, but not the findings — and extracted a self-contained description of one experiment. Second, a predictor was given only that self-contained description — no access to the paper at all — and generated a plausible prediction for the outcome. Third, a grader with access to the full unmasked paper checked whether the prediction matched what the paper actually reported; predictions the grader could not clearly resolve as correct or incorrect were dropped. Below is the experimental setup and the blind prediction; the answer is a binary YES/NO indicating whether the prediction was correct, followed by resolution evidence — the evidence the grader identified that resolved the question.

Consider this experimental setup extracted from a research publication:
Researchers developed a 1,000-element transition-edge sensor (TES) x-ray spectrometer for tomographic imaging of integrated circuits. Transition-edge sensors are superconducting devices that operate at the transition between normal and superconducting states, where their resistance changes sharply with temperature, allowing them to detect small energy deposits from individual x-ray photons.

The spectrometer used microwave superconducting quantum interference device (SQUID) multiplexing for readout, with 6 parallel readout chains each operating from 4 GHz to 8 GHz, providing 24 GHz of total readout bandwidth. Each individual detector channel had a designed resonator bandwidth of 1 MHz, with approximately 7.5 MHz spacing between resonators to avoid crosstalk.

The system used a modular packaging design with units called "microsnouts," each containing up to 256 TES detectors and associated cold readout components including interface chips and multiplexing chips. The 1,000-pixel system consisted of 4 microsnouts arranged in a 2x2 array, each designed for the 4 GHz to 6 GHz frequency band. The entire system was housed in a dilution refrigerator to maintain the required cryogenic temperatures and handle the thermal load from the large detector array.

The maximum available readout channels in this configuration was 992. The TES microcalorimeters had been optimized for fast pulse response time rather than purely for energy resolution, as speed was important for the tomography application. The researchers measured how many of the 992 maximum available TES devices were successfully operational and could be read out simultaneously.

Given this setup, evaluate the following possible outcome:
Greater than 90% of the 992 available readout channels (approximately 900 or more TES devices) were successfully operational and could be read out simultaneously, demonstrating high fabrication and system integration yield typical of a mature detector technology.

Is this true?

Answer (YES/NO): NO